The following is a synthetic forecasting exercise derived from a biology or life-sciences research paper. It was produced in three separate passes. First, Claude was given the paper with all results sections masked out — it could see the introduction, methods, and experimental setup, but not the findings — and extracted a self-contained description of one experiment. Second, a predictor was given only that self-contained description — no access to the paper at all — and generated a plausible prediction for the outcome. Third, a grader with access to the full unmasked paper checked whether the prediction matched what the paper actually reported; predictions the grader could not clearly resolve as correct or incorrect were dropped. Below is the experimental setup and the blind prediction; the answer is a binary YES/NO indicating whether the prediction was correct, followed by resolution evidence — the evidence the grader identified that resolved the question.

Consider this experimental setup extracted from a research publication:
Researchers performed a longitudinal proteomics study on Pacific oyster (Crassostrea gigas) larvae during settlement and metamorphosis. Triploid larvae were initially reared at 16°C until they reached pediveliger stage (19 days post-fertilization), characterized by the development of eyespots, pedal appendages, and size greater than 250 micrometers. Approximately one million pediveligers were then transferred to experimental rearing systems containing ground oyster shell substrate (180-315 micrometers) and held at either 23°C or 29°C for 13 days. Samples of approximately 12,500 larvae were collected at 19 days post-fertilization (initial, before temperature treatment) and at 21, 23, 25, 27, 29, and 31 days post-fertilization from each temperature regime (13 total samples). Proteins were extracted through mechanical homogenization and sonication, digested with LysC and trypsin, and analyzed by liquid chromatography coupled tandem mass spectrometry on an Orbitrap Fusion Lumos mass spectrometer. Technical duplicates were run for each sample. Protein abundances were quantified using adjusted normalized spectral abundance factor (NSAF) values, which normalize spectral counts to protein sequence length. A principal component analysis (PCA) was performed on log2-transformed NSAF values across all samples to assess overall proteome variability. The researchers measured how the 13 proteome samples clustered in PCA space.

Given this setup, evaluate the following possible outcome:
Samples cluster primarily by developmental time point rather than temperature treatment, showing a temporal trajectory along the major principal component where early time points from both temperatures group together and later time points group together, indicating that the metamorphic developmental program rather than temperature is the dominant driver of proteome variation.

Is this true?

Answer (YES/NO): NO